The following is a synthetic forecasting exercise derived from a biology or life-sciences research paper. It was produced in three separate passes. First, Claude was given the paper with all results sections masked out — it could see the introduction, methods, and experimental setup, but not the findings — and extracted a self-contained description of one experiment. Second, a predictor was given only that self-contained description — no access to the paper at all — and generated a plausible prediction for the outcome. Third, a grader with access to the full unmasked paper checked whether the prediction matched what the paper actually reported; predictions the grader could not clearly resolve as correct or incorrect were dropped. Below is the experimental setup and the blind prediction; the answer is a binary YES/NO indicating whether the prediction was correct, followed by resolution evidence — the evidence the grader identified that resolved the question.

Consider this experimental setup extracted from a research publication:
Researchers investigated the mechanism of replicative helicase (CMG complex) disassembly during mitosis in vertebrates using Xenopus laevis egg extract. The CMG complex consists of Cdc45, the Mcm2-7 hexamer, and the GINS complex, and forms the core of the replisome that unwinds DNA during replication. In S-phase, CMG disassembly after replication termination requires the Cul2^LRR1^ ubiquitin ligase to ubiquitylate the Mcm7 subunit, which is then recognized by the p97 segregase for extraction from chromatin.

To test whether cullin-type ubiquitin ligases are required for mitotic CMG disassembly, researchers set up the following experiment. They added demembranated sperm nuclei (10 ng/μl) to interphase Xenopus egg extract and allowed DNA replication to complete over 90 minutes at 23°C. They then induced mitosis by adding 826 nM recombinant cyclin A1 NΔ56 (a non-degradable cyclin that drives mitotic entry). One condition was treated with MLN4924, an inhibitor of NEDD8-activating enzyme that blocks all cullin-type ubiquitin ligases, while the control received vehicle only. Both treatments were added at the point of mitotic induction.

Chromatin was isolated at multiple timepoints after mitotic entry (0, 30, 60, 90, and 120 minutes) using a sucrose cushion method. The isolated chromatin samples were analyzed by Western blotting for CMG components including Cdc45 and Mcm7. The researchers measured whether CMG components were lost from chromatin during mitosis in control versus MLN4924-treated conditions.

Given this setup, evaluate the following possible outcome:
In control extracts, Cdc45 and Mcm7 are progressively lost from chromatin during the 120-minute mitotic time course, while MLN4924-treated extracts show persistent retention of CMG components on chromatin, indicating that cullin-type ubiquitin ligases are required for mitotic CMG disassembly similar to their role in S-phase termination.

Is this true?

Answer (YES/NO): NO